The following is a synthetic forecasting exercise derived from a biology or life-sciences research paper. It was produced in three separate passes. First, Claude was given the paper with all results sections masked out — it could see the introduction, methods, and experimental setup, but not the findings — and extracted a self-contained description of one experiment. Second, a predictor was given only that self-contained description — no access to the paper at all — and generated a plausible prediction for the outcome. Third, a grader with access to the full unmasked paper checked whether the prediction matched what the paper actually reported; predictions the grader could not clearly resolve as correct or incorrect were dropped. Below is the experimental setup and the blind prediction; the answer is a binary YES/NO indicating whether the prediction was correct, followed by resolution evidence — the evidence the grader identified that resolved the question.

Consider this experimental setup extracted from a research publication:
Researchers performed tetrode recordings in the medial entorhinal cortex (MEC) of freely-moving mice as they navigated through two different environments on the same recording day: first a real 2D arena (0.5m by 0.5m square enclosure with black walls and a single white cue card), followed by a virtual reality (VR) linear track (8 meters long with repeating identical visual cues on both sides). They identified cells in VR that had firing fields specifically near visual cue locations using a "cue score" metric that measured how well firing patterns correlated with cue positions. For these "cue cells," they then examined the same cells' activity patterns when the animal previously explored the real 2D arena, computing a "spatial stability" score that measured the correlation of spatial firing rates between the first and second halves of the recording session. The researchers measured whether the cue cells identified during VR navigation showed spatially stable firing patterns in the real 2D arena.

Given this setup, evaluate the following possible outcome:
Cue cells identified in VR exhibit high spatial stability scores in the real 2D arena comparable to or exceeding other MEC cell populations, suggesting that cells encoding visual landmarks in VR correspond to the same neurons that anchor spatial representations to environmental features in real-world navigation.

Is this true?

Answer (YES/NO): YES